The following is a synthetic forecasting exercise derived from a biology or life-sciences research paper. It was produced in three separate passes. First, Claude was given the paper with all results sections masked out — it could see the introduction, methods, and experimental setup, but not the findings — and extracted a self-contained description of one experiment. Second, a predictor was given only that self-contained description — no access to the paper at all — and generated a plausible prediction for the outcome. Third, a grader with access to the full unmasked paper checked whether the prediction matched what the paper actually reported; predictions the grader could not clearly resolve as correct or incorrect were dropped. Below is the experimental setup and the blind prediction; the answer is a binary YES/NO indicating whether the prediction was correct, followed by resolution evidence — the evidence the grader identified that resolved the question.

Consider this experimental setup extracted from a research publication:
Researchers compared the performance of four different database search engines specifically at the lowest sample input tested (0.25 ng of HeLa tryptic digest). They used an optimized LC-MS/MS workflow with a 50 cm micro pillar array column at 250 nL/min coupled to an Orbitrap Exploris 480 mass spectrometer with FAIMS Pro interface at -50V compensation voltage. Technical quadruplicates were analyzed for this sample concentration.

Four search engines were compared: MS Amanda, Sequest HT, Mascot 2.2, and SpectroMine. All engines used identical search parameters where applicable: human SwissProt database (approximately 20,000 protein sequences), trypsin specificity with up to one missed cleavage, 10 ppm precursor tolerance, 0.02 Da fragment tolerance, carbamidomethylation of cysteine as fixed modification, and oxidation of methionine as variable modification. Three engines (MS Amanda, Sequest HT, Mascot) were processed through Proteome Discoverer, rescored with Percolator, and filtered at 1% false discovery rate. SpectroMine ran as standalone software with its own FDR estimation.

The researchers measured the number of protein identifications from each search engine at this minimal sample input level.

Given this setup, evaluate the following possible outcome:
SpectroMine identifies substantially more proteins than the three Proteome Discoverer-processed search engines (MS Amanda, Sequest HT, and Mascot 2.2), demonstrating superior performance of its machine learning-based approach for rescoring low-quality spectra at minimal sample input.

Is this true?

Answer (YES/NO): NO